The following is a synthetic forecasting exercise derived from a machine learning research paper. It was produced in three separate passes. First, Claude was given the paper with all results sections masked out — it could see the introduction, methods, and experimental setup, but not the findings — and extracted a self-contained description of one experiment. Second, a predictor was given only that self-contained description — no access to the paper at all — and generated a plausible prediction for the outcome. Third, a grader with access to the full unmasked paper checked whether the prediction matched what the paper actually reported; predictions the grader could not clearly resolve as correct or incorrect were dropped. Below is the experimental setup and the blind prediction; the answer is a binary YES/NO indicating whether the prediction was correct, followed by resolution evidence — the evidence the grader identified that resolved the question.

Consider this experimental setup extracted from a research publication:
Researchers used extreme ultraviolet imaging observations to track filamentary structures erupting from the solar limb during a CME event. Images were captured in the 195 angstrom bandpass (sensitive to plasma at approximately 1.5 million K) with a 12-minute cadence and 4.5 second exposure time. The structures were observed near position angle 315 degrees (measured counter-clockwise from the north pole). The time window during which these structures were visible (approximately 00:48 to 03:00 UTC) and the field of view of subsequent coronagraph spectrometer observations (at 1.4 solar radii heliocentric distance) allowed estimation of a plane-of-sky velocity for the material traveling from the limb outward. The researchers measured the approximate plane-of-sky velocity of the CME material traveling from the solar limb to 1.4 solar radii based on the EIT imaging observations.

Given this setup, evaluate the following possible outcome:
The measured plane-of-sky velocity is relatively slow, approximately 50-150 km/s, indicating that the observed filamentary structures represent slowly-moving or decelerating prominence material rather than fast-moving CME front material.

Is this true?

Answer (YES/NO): YES